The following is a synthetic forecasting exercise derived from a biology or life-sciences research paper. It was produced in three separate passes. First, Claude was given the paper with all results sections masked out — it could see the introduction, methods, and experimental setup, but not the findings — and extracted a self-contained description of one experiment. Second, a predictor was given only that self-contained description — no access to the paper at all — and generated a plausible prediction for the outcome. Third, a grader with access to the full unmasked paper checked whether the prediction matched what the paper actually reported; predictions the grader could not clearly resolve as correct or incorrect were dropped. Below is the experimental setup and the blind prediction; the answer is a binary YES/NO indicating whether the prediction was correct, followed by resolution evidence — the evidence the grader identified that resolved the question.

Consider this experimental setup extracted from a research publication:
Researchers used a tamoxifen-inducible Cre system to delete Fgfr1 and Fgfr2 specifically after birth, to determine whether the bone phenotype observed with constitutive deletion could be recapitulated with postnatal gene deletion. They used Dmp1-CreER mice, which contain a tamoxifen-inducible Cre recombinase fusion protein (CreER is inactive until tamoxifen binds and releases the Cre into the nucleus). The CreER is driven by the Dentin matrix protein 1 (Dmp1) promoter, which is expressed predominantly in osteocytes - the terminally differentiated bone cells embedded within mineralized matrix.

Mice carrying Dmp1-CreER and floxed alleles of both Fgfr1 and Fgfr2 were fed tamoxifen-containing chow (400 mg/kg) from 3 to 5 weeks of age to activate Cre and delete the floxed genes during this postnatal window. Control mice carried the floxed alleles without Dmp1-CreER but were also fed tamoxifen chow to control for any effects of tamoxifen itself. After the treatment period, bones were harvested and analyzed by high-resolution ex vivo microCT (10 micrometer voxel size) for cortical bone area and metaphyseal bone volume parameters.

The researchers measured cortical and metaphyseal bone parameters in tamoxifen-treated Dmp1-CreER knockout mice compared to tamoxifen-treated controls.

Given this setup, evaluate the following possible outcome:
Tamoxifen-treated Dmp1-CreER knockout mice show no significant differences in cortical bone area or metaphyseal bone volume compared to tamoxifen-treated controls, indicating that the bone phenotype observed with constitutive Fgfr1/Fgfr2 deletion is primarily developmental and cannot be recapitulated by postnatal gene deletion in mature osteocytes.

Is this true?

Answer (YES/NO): NO